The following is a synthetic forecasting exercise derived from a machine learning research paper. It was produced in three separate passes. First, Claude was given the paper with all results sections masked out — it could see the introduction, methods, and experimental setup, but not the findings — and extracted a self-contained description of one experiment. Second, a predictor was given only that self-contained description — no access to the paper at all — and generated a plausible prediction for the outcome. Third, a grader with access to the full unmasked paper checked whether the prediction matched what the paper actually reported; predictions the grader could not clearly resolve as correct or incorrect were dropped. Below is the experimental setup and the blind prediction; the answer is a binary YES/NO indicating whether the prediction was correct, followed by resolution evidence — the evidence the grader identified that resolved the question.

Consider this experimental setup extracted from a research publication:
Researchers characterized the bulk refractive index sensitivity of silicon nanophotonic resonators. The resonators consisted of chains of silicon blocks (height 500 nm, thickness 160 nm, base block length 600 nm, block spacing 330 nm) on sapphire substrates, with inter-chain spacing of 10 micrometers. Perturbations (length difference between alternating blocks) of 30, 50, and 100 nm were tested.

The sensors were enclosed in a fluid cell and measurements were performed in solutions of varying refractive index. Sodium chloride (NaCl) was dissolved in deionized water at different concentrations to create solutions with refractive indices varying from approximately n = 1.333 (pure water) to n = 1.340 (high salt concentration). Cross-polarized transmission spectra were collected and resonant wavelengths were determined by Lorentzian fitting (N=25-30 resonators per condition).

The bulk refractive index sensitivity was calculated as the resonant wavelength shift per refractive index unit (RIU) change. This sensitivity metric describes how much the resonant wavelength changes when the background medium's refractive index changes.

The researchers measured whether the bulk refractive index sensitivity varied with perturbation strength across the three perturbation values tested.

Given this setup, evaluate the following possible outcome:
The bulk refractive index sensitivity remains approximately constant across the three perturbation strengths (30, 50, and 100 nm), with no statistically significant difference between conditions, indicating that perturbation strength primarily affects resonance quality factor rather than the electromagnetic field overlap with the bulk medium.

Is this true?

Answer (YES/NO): YES